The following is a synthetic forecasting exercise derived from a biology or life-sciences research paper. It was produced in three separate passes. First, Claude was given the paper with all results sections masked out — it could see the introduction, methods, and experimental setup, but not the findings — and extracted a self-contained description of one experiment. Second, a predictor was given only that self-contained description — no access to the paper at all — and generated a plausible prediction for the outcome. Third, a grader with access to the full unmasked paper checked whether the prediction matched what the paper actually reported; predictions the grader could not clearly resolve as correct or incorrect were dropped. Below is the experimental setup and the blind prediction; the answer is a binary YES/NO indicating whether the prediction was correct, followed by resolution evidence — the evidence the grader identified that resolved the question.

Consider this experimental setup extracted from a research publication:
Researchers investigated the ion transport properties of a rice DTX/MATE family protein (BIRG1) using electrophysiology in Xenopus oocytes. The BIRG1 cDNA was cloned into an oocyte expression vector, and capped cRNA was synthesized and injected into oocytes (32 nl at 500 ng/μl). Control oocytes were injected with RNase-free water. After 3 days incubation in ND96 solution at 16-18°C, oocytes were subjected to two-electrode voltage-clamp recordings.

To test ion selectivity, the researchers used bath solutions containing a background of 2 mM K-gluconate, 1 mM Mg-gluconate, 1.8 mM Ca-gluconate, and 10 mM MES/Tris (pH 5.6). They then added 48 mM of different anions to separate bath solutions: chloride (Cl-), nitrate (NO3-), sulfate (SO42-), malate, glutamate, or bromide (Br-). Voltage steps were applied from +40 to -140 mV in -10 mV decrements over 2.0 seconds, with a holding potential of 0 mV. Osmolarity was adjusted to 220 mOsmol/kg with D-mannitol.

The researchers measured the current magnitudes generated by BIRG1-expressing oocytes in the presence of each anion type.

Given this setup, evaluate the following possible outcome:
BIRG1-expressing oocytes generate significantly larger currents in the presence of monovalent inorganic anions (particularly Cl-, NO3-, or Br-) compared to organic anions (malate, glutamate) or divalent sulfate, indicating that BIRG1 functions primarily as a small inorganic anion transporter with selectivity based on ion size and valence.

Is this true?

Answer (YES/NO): NO